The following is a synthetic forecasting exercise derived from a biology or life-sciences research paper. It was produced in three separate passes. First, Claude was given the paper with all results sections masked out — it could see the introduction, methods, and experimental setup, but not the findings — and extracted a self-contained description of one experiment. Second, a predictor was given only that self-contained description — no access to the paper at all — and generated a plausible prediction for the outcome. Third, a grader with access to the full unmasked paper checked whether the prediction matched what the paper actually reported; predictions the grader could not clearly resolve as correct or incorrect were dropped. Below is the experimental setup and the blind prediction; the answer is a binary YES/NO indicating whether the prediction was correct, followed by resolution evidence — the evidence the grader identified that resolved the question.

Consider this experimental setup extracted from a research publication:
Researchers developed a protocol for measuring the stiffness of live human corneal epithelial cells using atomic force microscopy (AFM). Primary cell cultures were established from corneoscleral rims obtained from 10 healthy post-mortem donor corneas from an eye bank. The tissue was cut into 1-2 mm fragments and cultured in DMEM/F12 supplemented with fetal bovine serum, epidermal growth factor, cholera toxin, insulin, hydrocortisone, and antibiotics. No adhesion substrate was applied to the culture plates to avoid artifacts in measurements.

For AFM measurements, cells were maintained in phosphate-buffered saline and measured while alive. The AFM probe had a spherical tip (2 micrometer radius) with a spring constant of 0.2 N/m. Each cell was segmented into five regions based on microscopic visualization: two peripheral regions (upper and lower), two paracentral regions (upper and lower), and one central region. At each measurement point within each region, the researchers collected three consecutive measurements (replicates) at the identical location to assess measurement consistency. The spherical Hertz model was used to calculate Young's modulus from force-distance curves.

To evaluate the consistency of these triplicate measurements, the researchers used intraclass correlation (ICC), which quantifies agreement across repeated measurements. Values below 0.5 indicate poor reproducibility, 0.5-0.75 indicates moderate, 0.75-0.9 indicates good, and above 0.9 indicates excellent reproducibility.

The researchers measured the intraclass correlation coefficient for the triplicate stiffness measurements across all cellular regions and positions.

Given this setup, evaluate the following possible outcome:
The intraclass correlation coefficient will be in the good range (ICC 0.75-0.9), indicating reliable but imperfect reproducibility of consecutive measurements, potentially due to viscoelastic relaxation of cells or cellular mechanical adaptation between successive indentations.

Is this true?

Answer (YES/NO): NO